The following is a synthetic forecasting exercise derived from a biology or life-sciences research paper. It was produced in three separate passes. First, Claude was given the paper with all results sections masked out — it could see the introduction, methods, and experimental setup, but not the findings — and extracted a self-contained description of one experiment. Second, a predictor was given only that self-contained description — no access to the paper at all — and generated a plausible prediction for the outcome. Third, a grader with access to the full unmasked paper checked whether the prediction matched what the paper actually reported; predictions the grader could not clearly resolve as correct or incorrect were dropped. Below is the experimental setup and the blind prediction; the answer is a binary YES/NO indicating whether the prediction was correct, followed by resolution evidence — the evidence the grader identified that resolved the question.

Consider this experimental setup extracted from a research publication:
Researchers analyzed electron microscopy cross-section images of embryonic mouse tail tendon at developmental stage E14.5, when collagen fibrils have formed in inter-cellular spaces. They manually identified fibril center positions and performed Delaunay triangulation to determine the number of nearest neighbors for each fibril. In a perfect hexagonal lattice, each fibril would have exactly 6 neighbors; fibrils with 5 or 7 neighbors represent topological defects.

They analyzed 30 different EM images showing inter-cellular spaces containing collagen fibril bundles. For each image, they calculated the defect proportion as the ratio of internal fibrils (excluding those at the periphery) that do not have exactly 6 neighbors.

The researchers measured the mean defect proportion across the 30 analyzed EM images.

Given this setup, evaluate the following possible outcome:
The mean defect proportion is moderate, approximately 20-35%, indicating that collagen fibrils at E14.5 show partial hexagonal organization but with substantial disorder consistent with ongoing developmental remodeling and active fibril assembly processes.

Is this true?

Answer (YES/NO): NO